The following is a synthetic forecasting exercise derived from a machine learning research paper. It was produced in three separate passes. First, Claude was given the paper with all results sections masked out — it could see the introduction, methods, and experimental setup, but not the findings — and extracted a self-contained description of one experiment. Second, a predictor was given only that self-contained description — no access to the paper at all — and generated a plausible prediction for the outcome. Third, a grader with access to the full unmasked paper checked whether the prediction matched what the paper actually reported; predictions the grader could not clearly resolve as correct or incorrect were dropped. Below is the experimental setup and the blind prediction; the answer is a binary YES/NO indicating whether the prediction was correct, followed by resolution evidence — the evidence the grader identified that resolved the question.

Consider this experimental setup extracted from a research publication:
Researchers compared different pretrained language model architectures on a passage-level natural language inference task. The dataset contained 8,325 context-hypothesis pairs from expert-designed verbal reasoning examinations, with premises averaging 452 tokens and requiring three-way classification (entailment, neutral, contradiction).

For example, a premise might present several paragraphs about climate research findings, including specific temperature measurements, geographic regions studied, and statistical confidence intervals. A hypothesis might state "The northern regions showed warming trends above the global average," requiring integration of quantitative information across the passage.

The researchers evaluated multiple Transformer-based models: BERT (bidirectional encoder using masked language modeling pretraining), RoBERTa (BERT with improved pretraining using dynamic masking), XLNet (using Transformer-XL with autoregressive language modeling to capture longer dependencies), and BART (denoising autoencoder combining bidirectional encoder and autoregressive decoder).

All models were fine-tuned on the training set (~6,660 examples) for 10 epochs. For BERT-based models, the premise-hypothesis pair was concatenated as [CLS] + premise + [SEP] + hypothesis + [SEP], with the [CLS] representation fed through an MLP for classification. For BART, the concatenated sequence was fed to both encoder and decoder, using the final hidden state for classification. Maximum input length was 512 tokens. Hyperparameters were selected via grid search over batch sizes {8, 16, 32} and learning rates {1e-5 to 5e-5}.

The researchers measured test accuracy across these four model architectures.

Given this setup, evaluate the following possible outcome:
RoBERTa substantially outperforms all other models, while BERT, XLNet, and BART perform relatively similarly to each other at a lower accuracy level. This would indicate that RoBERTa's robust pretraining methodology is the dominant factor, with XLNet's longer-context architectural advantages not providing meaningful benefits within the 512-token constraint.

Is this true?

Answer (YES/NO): NO